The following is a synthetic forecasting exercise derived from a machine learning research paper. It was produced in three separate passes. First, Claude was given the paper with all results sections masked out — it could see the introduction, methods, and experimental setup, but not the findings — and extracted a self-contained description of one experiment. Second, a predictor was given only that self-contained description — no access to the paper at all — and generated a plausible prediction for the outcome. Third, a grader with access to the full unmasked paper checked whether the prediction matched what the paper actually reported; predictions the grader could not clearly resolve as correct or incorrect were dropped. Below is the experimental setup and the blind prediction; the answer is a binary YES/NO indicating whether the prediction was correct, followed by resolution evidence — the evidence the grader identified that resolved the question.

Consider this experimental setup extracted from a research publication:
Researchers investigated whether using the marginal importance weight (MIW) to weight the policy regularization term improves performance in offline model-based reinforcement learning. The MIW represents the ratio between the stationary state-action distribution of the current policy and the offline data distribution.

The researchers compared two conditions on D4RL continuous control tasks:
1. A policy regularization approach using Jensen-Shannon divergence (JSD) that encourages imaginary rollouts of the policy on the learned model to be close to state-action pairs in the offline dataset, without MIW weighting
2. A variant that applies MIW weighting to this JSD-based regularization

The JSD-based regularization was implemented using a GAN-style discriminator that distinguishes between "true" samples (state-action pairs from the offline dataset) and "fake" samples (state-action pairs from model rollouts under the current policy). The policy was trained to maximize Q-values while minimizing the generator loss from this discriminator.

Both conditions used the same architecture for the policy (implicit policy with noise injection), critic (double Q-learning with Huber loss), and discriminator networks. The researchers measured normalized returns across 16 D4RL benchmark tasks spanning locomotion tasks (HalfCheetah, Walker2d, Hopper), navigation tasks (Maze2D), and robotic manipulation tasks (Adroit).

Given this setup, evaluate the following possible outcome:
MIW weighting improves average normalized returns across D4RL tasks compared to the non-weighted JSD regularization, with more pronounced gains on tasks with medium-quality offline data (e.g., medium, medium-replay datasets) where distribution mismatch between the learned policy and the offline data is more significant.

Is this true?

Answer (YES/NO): NO